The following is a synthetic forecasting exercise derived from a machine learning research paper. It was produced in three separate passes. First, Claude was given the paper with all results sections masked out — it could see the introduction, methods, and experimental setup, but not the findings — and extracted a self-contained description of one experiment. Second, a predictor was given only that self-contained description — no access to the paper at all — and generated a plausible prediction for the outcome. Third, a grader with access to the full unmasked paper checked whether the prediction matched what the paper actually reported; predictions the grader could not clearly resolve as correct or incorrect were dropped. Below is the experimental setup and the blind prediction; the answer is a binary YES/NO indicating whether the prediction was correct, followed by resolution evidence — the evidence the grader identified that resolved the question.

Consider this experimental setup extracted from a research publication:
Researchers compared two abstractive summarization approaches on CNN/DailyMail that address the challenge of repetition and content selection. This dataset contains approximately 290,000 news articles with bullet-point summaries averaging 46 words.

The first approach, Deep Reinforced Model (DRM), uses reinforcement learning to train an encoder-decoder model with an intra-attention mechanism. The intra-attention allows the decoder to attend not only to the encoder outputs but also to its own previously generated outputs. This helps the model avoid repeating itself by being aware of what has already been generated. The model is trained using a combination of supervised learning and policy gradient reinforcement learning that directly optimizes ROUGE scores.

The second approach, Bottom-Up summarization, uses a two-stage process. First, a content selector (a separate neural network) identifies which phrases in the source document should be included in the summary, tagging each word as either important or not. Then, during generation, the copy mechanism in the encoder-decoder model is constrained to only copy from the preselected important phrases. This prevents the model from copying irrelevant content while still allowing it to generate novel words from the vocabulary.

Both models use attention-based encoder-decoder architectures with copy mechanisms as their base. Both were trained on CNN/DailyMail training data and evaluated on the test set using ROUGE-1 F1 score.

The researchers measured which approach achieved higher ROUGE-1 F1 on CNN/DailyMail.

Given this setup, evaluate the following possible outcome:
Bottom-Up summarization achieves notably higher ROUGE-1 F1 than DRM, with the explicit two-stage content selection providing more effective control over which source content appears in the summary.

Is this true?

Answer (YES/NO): YES